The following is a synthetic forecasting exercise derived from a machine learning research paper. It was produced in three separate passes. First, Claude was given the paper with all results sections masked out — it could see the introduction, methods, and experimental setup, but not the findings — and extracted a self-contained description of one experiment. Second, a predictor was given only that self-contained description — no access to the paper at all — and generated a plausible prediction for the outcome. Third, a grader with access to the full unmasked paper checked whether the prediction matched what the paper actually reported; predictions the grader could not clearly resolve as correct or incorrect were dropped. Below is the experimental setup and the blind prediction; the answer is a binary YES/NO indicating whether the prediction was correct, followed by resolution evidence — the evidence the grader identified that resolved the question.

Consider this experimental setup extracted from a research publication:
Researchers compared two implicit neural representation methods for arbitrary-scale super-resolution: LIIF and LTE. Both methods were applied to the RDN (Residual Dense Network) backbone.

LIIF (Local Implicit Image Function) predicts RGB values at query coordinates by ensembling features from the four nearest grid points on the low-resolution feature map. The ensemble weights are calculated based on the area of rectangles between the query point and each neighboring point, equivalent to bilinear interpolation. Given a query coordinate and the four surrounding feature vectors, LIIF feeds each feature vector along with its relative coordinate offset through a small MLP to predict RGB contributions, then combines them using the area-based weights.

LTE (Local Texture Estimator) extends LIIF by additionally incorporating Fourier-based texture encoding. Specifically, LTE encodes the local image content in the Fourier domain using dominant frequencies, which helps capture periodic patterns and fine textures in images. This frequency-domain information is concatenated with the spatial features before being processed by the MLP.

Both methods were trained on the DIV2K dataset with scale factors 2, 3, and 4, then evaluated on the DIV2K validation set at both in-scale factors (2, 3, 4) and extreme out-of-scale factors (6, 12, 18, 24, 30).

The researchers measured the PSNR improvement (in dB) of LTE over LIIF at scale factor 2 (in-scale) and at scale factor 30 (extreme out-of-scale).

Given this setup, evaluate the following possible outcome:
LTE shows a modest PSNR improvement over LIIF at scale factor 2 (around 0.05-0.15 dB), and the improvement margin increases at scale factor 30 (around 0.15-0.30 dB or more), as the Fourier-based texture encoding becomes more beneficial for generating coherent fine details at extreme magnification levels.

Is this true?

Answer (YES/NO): NO